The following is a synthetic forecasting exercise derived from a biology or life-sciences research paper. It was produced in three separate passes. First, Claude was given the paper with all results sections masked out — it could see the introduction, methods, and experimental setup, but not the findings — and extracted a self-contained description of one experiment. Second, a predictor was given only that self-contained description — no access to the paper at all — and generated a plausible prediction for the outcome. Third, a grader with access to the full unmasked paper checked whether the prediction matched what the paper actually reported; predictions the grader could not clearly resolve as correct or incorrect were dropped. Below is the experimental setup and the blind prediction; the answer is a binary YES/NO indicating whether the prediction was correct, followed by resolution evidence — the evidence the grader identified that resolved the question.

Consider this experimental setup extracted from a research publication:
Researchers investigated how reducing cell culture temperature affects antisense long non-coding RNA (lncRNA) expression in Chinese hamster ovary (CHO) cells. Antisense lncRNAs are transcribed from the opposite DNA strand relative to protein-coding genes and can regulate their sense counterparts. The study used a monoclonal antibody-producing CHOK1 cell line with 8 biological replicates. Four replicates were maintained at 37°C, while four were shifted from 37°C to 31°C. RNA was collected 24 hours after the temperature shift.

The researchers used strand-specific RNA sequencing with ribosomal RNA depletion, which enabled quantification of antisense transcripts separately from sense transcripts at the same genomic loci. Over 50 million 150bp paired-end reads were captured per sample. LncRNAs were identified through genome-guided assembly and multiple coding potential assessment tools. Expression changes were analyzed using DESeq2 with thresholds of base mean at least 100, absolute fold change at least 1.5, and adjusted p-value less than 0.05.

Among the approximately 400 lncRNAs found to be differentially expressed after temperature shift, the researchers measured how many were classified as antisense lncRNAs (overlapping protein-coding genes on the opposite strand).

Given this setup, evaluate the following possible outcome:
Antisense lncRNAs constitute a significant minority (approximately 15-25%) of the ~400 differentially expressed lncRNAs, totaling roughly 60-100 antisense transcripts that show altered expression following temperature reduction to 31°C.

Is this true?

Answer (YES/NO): YES